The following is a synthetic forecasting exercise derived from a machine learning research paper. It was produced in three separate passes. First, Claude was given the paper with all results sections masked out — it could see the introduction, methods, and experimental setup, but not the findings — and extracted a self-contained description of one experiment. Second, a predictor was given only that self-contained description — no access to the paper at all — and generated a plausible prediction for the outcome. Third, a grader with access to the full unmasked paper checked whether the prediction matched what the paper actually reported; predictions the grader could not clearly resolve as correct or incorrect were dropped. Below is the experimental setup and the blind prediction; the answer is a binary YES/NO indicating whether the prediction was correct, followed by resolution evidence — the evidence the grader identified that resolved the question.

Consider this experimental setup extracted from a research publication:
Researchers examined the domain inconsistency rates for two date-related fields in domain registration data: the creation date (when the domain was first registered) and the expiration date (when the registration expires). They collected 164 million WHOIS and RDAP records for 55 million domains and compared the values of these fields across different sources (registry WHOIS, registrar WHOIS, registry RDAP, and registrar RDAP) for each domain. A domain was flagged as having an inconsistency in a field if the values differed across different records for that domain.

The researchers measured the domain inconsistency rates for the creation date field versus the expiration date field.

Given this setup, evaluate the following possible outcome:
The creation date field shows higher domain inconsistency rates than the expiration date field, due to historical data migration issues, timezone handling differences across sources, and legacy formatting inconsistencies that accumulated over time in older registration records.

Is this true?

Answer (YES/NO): YES